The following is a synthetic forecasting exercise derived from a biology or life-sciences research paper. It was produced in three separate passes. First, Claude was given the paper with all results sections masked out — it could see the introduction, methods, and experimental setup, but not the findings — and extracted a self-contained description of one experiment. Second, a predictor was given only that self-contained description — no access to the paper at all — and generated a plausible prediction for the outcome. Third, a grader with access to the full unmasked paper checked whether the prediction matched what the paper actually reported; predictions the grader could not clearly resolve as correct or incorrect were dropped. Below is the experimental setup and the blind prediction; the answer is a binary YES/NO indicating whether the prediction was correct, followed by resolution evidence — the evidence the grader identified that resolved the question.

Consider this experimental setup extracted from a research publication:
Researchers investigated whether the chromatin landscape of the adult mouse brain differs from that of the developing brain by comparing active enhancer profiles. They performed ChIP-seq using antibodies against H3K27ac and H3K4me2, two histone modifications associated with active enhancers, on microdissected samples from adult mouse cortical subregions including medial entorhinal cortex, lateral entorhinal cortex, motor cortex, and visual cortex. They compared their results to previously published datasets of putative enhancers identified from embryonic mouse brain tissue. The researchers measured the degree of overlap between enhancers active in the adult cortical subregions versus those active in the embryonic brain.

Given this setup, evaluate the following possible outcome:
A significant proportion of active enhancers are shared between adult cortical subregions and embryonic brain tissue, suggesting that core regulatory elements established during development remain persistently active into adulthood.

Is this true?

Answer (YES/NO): NO